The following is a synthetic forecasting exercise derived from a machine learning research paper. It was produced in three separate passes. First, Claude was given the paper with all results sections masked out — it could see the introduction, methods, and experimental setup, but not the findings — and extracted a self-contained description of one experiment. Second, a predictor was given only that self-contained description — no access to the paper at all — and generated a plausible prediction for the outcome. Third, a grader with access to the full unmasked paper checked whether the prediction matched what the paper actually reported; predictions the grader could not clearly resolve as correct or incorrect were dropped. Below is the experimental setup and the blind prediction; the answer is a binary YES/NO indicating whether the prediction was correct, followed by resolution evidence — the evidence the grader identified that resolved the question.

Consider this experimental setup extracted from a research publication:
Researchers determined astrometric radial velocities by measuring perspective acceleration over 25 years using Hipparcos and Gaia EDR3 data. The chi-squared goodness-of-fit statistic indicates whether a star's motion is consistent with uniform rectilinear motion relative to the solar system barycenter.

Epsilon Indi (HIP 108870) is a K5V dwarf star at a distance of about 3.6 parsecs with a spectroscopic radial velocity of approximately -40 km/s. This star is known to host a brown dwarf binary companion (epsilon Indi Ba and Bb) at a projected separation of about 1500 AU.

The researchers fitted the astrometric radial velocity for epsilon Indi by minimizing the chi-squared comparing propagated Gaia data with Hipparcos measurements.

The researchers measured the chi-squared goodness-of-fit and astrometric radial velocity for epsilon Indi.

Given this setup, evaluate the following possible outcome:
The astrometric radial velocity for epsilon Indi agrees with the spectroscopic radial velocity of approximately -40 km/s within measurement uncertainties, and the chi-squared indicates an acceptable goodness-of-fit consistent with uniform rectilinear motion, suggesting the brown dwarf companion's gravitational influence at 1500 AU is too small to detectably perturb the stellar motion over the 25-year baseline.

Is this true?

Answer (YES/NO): NO